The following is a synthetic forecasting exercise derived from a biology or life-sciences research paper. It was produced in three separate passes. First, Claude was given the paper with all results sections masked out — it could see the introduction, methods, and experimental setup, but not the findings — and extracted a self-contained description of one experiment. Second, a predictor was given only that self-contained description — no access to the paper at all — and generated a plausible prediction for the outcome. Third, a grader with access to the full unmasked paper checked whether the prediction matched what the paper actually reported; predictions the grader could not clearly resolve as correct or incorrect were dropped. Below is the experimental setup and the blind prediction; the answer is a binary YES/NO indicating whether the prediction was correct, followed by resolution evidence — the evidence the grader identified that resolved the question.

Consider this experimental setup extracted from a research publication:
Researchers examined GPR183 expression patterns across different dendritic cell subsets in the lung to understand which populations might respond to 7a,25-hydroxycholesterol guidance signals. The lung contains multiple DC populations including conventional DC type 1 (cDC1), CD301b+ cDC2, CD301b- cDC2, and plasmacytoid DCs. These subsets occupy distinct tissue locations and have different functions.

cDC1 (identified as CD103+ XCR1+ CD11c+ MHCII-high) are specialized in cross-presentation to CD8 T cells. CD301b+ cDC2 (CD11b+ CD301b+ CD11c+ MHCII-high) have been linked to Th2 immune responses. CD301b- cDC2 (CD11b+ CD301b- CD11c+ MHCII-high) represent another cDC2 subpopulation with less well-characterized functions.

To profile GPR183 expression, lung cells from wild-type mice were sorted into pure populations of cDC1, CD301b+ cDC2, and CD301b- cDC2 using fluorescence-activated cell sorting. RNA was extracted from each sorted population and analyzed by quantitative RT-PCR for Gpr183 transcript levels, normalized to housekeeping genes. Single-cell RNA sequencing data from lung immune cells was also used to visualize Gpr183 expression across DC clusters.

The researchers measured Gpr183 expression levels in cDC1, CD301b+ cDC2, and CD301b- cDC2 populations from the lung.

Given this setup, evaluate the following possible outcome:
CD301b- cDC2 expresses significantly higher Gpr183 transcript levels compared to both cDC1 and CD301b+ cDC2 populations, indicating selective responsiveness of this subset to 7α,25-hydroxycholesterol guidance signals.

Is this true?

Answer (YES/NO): NO